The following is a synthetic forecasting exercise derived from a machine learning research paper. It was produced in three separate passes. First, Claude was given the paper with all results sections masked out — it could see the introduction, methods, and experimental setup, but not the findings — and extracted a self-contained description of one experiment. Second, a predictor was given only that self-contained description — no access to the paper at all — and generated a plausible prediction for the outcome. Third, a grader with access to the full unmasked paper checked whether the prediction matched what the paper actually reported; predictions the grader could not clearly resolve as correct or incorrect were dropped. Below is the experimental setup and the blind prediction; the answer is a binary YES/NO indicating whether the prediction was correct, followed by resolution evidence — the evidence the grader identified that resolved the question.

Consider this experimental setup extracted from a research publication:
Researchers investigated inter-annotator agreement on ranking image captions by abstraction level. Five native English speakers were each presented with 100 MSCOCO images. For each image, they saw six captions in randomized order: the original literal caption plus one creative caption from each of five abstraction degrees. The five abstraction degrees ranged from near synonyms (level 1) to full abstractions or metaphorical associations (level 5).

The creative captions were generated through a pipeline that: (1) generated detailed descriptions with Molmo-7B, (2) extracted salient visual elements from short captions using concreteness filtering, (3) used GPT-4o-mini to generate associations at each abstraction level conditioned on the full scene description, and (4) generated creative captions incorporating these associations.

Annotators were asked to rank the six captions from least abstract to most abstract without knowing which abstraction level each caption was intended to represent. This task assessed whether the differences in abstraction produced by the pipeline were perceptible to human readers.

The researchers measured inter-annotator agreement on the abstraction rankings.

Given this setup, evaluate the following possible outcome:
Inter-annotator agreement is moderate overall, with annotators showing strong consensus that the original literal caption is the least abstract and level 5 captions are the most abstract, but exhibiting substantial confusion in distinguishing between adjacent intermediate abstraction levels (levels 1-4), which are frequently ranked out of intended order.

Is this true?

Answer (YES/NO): NO